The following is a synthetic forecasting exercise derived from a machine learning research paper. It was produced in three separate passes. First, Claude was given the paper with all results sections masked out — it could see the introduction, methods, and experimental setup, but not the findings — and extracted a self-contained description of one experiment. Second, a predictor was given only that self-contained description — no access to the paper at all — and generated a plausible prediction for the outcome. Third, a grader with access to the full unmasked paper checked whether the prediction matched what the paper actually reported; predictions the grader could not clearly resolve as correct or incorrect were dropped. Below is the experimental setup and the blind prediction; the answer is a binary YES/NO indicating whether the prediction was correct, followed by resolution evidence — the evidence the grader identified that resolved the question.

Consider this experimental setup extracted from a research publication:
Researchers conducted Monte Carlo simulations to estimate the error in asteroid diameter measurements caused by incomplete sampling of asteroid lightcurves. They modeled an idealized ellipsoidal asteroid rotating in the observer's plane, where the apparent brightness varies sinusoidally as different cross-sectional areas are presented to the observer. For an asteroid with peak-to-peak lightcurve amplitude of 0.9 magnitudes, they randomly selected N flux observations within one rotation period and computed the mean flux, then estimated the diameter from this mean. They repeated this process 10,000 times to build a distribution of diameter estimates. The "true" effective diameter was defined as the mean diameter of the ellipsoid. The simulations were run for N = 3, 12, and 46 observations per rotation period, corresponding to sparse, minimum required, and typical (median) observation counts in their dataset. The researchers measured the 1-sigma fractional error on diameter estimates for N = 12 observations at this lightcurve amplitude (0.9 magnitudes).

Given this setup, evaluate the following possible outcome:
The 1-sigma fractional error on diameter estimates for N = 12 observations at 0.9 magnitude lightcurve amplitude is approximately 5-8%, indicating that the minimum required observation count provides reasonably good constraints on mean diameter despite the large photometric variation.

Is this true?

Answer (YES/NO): NO